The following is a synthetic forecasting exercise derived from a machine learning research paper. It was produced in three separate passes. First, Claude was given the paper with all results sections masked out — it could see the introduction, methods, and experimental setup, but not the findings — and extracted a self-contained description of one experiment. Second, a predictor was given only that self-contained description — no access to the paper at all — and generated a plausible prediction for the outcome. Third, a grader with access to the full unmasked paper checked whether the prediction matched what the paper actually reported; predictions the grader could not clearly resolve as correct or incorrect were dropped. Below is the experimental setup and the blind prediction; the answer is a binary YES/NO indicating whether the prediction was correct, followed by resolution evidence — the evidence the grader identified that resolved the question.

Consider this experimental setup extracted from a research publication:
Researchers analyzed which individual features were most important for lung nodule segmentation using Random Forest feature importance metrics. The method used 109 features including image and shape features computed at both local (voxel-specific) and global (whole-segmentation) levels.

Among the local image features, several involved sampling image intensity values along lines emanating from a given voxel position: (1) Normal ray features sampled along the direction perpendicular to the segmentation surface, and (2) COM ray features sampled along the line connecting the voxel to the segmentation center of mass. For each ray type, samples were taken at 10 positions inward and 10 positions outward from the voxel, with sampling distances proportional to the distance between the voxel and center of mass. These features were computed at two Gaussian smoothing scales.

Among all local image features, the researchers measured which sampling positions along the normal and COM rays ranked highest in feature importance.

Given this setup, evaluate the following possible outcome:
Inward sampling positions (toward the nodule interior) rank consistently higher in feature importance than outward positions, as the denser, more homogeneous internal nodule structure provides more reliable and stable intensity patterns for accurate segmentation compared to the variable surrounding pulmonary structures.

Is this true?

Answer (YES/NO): YES